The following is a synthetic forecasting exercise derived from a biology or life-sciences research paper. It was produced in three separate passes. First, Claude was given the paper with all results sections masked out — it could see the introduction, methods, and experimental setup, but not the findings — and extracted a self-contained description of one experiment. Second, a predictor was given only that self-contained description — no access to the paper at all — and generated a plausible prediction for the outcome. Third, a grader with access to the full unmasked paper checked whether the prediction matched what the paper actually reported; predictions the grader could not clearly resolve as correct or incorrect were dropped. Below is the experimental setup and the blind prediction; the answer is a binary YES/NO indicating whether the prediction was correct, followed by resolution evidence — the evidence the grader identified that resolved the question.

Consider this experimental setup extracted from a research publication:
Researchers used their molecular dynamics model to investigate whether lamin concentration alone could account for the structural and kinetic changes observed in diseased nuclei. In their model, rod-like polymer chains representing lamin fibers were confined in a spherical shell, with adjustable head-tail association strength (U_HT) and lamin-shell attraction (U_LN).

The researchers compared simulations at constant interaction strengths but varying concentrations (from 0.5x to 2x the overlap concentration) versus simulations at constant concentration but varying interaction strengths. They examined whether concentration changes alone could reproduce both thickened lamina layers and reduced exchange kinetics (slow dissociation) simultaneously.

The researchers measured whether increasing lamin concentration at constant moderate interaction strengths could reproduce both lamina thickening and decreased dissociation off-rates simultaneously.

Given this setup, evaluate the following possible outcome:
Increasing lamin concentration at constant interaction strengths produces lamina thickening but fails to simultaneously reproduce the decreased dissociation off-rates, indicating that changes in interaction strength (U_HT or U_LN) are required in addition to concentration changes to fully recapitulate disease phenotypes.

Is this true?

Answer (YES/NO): NO